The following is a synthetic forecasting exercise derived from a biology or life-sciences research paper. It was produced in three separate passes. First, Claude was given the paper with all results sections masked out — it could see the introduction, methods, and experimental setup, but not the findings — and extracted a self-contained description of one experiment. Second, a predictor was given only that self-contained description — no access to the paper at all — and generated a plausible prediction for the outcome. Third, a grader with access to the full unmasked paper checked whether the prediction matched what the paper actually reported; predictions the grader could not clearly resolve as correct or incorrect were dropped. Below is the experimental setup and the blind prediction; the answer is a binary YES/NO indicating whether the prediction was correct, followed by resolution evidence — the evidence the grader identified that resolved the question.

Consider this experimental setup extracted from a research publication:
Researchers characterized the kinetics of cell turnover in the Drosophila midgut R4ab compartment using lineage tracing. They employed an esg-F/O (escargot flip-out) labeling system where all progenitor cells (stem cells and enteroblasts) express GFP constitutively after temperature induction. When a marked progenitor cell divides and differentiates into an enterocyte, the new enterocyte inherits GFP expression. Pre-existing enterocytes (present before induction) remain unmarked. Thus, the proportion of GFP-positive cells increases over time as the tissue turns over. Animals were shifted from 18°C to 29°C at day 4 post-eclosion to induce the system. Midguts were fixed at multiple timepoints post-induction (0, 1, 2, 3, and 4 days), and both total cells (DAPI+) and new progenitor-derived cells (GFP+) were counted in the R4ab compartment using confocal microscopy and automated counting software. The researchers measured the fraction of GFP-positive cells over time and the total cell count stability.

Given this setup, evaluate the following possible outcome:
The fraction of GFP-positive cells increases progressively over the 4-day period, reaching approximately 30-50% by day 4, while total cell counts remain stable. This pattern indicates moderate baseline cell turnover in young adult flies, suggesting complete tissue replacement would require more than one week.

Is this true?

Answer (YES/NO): NO